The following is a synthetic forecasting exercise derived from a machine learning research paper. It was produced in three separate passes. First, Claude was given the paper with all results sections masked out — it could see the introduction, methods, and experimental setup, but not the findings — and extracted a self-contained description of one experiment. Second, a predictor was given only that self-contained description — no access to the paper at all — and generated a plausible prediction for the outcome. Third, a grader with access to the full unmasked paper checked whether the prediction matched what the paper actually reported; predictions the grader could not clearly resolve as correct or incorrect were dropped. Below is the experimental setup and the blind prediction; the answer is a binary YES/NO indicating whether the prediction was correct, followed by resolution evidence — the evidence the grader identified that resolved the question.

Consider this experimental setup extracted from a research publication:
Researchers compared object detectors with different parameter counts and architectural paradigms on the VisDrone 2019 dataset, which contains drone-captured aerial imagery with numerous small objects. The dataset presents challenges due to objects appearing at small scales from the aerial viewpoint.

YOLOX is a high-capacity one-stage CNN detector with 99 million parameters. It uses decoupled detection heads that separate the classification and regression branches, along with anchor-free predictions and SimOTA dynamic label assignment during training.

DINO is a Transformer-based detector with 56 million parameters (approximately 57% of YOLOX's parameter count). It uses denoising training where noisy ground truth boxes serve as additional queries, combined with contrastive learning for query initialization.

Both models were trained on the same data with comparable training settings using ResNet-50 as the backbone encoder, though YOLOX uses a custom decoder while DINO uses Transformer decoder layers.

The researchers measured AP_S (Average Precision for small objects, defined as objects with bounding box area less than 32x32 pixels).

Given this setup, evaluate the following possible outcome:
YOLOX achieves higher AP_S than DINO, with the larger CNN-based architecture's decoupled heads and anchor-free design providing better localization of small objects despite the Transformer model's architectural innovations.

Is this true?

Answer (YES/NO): NO